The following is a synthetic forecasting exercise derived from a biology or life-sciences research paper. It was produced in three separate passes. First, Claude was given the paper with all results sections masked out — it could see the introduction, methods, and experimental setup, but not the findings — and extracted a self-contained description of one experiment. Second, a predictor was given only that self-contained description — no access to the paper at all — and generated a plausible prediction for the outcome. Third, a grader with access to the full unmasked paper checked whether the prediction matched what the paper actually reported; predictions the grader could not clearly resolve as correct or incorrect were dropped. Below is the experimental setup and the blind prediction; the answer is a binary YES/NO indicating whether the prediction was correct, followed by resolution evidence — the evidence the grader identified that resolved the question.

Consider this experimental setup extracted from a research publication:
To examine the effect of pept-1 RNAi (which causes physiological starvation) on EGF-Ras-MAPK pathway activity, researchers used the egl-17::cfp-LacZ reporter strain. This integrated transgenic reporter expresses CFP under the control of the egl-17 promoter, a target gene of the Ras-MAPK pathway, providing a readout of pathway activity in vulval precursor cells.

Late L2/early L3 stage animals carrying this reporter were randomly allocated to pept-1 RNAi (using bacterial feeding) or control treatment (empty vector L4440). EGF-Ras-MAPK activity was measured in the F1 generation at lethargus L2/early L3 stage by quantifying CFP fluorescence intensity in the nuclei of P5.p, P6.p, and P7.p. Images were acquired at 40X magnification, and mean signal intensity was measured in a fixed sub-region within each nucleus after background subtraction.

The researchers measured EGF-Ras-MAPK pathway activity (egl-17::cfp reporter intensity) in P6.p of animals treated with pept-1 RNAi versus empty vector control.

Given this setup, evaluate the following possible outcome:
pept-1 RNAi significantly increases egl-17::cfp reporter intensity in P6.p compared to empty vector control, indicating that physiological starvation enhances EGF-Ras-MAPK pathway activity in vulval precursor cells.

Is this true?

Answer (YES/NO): YES